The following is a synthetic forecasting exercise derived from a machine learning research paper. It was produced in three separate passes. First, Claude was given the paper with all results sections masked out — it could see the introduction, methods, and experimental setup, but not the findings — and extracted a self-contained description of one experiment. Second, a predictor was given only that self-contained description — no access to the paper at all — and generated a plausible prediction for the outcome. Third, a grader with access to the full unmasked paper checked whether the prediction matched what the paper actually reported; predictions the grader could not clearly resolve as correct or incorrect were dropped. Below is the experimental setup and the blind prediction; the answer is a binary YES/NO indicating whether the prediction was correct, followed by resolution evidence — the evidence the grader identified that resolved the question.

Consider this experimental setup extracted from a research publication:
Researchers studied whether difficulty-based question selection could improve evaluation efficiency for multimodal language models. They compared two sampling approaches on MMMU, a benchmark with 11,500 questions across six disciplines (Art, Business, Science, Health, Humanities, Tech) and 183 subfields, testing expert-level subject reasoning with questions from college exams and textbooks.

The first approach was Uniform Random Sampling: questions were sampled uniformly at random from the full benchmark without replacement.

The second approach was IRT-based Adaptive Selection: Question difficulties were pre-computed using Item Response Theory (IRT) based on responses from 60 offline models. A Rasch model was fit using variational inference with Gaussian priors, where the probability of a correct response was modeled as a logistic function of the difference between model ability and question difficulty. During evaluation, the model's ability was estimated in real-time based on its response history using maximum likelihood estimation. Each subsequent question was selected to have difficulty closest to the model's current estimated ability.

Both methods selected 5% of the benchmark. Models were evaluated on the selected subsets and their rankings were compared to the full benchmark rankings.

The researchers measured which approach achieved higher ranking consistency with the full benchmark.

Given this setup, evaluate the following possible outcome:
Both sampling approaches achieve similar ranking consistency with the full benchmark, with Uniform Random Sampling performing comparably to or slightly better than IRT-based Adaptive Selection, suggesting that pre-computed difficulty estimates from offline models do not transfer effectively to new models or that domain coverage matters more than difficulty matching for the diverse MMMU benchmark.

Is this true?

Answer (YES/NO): NO